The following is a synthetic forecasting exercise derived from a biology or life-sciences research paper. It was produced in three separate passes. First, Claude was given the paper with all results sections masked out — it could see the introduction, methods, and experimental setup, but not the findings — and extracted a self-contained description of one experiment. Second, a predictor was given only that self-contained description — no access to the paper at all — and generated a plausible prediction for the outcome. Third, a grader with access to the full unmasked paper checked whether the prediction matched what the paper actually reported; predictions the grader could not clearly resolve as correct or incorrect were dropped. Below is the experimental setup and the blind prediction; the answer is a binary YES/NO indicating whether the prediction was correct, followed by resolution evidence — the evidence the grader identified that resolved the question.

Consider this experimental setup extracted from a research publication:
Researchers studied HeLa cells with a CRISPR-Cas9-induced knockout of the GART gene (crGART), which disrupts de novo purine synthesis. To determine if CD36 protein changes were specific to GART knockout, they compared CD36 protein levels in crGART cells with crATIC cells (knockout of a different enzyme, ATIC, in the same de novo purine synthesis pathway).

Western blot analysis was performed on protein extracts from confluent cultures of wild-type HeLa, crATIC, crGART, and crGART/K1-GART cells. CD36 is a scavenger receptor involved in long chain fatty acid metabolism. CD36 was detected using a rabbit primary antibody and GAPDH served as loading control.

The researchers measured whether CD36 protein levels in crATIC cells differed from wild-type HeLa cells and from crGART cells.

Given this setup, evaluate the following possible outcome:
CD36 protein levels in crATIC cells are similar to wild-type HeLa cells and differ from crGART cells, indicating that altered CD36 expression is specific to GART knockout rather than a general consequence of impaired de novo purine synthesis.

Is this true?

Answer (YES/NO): NO